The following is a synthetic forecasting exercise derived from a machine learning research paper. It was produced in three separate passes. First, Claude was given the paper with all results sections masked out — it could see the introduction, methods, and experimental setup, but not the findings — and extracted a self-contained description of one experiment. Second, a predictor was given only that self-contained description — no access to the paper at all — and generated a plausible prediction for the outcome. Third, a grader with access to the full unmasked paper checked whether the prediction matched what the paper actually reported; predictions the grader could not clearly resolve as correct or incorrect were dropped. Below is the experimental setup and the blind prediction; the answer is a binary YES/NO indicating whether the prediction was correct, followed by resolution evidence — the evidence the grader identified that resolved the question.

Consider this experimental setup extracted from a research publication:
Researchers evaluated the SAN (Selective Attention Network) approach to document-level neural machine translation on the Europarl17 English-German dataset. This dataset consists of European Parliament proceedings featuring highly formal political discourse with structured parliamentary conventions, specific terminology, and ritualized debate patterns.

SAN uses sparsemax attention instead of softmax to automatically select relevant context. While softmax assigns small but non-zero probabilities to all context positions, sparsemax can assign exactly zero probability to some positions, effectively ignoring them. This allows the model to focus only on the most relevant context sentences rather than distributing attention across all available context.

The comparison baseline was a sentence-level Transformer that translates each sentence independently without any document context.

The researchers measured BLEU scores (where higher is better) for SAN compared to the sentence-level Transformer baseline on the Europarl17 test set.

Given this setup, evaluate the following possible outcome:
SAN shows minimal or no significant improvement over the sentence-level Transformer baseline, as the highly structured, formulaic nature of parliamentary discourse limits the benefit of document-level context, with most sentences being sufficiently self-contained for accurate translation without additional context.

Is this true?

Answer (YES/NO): YES